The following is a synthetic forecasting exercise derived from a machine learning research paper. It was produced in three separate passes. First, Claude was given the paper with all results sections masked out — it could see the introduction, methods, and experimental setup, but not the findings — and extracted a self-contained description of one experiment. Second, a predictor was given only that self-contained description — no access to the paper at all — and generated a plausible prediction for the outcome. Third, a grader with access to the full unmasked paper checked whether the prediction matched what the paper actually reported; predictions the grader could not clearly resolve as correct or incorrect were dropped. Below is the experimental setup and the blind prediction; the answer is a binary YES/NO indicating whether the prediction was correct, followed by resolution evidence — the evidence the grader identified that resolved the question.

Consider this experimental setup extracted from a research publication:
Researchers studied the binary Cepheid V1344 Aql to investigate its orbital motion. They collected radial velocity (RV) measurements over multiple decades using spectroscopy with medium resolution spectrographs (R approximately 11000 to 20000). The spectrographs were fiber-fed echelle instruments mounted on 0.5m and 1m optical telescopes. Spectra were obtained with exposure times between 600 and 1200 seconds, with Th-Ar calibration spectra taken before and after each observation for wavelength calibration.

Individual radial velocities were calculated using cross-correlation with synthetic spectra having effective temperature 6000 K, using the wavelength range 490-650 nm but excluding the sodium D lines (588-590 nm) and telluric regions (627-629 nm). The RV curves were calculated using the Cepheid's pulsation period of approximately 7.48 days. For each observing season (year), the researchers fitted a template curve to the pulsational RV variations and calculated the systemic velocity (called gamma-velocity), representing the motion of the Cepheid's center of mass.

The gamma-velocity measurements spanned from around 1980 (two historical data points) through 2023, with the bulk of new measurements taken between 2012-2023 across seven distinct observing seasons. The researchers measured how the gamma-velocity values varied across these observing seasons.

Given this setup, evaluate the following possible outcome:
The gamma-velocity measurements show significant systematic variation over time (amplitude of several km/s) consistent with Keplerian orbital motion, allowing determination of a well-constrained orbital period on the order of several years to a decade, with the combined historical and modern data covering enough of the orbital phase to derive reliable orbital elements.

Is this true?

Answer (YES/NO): NO